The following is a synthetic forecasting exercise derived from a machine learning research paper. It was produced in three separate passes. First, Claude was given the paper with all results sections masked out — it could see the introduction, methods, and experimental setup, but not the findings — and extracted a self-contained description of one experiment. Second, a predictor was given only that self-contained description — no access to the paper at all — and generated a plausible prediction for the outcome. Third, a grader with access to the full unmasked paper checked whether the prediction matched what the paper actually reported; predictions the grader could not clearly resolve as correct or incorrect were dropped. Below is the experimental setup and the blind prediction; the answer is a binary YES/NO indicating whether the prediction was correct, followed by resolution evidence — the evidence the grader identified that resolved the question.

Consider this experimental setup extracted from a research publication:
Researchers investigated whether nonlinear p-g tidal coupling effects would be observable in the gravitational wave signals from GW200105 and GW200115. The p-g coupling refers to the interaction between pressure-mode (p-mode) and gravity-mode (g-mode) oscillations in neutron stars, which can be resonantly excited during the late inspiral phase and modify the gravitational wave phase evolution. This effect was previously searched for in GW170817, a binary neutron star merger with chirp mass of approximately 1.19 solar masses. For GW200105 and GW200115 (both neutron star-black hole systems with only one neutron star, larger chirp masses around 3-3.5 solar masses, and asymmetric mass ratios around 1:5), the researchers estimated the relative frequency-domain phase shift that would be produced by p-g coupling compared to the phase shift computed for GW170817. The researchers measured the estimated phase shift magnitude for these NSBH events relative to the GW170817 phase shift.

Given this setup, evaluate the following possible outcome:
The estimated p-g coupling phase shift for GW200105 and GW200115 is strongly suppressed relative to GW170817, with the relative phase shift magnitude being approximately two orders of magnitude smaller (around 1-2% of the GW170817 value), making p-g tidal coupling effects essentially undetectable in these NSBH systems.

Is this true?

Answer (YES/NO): NO